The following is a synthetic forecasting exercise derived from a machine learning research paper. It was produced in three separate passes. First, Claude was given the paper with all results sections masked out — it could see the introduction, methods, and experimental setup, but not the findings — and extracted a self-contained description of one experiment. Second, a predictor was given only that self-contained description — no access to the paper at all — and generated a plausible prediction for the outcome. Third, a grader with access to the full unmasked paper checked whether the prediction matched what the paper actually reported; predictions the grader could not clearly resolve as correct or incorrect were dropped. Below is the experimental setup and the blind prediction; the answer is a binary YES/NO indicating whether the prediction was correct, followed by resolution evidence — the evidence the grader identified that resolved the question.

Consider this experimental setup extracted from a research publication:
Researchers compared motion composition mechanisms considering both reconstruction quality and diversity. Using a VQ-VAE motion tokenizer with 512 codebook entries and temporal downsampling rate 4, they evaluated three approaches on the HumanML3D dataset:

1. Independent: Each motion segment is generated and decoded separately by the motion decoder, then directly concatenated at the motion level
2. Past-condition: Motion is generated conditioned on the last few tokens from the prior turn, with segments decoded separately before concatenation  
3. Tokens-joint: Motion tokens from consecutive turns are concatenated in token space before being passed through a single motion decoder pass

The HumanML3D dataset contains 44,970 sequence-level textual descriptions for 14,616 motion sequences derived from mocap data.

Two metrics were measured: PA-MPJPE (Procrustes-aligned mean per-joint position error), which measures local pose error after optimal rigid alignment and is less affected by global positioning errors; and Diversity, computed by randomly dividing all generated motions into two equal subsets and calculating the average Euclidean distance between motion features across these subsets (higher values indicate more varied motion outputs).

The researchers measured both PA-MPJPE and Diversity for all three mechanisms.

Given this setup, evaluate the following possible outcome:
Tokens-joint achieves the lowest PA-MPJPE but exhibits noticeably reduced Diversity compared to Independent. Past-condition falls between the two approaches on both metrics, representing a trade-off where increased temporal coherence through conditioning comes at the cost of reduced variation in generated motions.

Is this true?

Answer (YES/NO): YES